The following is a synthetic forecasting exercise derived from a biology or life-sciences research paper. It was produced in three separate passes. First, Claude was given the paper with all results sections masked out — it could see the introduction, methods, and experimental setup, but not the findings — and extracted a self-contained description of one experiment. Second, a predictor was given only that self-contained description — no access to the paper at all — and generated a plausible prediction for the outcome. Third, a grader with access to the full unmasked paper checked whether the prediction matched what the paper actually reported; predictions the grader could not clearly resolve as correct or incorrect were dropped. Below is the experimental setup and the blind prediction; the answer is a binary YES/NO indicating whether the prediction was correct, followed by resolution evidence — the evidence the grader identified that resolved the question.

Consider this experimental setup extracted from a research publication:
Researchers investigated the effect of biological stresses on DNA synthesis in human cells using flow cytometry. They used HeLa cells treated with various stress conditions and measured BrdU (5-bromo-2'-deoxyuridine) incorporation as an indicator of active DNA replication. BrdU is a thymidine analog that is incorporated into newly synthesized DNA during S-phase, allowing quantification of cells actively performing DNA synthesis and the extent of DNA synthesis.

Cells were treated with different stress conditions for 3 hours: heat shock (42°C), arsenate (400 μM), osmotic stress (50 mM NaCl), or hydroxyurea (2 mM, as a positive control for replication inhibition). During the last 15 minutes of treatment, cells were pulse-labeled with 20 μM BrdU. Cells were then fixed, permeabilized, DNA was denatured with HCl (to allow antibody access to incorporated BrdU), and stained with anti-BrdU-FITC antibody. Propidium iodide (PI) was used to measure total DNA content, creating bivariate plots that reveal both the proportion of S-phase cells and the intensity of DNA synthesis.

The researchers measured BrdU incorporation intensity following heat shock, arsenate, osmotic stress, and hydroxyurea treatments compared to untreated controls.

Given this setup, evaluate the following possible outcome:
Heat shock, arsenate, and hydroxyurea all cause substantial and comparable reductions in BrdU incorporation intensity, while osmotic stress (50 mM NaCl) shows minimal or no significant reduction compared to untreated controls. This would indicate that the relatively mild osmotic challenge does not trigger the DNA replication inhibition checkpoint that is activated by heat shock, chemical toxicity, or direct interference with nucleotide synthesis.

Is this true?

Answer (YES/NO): YES